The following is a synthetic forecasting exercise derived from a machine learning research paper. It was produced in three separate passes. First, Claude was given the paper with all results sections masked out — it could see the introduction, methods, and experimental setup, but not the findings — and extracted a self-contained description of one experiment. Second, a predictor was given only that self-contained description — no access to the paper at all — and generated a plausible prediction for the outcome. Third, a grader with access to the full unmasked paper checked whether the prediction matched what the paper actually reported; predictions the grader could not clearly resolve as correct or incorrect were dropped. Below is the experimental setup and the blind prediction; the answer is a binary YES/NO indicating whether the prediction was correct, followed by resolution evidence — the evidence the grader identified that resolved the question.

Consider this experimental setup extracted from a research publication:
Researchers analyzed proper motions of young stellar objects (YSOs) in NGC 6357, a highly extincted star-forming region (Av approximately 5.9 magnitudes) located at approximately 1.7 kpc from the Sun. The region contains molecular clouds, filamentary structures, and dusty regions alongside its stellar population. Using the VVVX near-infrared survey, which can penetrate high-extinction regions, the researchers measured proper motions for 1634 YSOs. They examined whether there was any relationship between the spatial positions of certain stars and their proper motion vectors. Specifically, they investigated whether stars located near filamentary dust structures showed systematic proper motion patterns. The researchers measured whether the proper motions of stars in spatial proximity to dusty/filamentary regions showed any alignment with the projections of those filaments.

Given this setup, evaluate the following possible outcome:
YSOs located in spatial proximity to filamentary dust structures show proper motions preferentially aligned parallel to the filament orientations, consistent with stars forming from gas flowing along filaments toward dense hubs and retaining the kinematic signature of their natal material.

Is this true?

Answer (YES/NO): YES